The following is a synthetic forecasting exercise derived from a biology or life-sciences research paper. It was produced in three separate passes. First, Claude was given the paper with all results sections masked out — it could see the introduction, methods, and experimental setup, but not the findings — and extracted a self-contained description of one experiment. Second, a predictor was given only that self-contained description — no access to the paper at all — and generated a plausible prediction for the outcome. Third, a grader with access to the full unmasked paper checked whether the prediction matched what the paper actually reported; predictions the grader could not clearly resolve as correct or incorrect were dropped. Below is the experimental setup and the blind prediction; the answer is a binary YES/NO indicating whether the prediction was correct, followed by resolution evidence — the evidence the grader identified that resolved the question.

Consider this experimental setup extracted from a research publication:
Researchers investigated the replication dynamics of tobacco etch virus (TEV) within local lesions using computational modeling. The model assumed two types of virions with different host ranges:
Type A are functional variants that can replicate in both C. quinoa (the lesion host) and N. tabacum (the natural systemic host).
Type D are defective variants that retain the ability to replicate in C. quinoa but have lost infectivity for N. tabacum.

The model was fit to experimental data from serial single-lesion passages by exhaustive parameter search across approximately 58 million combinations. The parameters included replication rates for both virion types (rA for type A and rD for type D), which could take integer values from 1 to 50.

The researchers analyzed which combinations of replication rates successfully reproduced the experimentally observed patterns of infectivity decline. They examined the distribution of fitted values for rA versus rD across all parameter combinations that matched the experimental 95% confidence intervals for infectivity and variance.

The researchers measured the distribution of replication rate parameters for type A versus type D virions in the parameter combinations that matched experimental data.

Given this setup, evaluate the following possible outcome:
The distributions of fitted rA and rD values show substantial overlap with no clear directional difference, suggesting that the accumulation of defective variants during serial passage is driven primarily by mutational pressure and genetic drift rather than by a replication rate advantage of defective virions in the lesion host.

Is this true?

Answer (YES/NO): NO